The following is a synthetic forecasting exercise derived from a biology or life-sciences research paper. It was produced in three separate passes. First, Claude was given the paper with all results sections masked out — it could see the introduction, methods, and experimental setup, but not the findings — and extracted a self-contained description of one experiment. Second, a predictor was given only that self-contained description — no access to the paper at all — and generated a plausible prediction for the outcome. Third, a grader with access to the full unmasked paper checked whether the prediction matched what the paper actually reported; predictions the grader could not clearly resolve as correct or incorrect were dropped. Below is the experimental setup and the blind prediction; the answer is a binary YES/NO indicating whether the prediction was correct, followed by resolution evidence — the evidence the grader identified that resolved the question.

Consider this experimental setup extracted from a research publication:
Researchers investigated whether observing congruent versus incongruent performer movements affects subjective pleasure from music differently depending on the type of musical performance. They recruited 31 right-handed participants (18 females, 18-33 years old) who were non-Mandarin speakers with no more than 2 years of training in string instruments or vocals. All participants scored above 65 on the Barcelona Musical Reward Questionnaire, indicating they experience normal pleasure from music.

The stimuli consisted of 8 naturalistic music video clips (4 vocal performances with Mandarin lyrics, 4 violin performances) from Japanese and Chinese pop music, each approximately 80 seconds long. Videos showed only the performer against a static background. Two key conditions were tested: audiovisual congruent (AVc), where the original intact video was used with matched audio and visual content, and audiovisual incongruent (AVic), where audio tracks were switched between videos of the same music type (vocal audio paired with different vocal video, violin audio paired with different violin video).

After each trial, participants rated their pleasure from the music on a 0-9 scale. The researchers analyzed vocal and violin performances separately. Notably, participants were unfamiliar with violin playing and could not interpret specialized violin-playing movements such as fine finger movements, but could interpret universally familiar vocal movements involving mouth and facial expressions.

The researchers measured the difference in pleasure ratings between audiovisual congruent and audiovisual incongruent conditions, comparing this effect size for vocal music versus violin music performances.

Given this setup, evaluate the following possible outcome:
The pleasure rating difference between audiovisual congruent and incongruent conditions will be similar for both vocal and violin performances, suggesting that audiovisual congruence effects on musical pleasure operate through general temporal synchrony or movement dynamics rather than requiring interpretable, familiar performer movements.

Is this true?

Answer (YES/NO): NO